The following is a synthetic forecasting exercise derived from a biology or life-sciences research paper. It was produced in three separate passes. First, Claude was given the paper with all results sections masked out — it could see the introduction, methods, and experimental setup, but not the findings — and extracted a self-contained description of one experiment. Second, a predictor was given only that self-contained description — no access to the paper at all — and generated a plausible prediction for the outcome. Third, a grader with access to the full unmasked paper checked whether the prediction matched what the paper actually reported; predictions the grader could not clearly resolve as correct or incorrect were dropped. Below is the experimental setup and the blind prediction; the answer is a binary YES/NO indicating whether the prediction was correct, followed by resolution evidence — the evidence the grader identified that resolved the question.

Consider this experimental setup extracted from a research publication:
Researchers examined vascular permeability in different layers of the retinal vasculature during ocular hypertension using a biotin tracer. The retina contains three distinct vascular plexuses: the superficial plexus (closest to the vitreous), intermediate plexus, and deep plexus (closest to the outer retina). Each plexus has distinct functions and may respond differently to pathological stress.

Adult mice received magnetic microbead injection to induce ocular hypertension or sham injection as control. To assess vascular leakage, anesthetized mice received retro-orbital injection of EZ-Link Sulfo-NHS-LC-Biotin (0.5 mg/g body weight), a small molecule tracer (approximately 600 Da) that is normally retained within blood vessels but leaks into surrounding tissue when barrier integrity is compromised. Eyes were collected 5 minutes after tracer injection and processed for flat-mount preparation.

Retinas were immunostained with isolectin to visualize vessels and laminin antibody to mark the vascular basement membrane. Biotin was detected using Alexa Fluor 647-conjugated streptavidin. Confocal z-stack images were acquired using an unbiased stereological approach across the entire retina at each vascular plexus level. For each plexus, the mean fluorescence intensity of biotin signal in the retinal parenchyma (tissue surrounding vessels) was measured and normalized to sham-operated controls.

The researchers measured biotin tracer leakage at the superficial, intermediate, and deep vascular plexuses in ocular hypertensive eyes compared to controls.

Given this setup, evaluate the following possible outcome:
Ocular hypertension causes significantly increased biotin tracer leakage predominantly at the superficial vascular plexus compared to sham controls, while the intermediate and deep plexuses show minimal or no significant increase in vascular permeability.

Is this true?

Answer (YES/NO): NO